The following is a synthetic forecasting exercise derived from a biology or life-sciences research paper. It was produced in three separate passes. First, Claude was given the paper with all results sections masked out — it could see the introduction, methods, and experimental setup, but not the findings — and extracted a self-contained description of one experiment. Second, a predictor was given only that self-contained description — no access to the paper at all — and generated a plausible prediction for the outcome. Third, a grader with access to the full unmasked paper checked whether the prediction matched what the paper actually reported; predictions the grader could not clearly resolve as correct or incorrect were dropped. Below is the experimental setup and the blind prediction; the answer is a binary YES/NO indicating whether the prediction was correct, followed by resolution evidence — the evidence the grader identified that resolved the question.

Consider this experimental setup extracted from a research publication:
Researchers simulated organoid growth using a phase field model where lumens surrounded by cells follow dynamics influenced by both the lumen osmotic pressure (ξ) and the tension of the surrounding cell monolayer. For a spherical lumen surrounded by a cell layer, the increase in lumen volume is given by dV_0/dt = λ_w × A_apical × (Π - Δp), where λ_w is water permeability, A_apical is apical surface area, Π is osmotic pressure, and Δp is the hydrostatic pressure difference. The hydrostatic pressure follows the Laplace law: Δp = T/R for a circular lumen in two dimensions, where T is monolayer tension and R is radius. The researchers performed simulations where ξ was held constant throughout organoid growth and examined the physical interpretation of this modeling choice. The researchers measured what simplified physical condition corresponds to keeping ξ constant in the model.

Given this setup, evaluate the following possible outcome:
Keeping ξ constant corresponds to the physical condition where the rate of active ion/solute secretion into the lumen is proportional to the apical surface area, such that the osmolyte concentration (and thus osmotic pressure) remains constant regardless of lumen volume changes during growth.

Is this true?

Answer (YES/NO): NO